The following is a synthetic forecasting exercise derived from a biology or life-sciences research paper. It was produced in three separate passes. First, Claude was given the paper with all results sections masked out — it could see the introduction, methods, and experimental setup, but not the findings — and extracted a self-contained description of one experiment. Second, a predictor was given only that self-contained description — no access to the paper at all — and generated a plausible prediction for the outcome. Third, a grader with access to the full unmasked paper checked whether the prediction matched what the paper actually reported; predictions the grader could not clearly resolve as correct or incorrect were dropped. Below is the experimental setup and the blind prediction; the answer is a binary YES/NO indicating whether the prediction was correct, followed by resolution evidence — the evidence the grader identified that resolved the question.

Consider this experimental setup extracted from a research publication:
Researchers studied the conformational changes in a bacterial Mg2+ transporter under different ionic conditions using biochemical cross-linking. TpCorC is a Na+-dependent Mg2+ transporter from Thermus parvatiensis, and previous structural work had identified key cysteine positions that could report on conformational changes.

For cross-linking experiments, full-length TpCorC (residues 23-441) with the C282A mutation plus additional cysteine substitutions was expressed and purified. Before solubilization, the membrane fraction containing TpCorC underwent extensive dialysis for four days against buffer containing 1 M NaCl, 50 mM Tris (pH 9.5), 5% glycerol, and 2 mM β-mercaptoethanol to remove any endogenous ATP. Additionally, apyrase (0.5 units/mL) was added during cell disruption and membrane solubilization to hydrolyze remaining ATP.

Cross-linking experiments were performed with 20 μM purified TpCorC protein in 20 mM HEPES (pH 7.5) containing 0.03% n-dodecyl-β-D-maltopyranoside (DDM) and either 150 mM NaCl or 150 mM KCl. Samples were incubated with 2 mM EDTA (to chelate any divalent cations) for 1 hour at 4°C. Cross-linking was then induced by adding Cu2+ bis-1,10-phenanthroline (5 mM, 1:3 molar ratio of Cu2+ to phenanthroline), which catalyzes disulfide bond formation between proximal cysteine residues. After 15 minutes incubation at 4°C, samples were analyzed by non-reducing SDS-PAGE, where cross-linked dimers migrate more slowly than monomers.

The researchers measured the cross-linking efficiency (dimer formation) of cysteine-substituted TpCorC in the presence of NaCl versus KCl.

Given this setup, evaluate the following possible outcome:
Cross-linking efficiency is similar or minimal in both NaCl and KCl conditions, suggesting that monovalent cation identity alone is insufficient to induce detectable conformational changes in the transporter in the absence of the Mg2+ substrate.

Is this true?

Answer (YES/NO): NO